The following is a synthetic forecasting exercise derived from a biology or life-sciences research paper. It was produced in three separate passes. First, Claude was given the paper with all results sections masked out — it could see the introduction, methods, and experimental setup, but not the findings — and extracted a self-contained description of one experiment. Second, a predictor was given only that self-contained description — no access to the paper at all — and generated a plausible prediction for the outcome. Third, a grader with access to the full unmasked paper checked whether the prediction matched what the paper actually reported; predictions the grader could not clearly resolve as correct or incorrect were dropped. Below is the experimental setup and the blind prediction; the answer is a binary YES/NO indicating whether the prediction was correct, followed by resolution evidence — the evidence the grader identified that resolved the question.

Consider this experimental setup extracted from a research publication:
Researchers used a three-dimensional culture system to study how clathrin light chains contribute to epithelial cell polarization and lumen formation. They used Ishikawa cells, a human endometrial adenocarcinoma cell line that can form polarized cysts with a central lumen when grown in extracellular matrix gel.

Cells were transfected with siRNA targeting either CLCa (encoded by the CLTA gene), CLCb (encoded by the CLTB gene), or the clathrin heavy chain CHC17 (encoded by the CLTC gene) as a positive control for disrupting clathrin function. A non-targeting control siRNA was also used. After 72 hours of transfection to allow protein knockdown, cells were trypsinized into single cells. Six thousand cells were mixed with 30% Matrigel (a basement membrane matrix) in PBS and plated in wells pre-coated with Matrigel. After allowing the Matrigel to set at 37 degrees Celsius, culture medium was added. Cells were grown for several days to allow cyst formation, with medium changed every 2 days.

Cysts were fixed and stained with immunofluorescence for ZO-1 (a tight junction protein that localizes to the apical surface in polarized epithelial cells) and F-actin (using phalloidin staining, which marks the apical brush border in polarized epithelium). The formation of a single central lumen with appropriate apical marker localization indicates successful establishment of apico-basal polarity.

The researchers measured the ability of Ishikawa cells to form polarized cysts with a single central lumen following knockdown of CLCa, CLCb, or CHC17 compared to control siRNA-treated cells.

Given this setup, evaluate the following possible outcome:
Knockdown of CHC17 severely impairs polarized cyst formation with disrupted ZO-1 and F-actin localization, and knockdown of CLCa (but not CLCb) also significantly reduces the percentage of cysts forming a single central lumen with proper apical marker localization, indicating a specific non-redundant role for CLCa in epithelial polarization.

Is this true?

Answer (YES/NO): YES